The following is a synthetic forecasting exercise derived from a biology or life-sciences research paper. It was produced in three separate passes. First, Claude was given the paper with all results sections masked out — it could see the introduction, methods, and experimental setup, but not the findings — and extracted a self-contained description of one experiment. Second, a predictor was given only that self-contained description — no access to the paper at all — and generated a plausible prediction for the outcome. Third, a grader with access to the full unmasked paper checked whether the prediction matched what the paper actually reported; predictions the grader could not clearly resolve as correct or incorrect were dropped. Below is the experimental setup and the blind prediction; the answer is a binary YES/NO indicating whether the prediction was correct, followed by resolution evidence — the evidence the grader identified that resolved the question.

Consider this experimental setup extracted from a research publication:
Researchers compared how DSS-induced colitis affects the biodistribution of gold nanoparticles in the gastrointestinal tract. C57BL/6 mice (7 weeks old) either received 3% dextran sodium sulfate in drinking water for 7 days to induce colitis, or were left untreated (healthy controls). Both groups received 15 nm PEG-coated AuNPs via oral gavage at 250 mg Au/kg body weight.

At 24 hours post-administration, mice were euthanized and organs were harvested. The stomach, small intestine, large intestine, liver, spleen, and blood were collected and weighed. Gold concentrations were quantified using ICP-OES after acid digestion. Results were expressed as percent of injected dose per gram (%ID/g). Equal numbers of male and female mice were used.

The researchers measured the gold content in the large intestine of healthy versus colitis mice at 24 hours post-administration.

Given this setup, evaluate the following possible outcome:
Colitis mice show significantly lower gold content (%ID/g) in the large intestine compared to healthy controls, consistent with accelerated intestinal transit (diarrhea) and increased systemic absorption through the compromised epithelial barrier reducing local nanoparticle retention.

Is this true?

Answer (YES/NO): NO